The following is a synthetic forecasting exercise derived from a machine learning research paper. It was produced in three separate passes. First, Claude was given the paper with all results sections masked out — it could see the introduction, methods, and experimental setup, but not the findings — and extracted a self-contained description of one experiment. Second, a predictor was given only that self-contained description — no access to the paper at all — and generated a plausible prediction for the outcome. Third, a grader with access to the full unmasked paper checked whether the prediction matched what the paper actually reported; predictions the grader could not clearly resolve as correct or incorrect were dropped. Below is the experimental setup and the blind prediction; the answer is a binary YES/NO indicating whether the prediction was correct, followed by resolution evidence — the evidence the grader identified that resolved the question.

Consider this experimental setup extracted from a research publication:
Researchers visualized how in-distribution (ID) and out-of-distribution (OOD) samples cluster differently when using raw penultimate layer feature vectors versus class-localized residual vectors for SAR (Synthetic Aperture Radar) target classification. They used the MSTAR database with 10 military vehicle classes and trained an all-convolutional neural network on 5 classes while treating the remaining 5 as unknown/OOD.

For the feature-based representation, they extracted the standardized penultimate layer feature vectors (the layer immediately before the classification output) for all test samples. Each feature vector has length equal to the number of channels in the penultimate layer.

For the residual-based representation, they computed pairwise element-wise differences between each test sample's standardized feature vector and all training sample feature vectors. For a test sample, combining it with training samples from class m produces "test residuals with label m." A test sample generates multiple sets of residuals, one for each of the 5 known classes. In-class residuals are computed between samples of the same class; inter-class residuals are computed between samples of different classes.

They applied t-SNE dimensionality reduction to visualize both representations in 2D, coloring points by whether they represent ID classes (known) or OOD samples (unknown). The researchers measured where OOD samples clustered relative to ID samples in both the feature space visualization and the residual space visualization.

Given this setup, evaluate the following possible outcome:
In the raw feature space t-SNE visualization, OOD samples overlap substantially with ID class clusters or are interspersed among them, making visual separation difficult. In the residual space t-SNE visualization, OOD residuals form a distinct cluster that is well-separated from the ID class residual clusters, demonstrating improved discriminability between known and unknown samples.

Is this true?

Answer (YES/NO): NO